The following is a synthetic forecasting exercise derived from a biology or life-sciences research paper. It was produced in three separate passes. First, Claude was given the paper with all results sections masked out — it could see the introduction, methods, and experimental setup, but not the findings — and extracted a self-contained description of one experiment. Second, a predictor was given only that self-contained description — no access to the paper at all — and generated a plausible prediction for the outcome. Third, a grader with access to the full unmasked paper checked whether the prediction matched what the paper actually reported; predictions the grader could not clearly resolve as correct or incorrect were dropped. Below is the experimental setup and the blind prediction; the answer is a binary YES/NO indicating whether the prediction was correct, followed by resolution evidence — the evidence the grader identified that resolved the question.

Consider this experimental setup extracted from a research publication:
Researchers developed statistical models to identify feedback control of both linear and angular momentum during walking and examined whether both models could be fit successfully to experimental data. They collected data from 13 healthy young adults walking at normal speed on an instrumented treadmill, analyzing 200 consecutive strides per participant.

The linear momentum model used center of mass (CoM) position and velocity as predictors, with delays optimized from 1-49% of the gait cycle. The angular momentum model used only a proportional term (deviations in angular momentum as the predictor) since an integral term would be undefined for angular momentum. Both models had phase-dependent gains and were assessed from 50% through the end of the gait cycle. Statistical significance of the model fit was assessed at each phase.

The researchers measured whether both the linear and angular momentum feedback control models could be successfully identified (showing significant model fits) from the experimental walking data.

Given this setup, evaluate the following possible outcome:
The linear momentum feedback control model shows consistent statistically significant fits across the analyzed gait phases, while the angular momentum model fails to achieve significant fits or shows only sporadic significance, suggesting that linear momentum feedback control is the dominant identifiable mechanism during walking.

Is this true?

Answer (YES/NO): NO